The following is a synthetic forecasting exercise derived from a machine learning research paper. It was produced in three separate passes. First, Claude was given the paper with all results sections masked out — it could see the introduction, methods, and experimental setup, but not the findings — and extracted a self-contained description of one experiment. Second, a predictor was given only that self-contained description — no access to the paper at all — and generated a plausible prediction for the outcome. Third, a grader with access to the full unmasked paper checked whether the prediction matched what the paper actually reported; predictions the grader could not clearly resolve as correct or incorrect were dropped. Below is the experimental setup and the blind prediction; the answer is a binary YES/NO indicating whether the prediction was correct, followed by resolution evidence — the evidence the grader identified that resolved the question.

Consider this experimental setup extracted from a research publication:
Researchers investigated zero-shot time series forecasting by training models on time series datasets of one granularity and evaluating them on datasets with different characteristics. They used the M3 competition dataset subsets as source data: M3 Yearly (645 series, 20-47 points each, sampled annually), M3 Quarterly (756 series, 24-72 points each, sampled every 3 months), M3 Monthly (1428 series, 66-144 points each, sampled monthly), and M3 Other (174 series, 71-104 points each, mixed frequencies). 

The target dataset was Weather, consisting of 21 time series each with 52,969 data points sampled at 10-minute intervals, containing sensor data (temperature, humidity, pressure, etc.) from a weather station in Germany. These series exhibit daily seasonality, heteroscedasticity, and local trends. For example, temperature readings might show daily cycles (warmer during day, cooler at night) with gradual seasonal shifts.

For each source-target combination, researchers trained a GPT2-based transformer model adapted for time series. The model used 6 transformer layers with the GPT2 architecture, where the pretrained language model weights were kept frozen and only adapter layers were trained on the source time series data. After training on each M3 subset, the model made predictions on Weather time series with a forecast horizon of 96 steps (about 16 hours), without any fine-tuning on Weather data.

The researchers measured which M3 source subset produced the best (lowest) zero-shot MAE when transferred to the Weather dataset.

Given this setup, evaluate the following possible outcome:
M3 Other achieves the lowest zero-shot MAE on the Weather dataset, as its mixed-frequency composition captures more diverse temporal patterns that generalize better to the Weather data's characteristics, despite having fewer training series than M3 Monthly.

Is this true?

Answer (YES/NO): NO